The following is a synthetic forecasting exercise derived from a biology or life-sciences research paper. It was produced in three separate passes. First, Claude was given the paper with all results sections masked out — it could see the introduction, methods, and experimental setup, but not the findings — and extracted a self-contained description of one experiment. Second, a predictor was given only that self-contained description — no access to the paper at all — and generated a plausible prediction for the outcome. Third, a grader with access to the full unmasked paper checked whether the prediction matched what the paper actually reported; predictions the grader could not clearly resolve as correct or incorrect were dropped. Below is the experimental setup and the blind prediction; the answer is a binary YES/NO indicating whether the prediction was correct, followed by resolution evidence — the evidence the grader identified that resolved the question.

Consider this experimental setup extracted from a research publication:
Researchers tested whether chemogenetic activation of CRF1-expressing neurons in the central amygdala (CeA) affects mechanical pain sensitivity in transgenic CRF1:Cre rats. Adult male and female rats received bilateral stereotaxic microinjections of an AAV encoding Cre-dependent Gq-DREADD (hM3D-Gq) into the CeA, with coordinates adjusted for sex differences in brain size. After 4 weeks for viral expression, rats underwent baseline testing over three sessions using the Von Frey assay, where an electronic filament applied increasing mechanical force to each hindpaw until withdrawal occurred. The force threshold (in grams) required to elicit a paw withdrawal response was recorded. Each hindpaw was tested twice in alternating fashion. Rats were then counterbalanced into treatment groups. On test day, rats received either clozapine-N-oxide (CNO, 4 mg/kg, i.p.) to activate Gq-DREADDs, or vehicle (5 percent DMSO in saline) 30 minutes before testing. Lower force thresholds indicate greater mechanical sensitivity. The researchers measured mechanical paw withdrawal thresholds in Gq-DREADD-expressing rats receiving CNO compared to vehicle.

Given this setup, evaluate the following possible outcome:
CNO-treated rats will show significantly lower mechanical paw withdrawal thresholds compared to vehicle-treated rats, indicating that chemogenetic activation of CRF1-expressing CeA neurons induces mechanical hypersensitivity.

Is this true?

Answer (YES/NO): YES